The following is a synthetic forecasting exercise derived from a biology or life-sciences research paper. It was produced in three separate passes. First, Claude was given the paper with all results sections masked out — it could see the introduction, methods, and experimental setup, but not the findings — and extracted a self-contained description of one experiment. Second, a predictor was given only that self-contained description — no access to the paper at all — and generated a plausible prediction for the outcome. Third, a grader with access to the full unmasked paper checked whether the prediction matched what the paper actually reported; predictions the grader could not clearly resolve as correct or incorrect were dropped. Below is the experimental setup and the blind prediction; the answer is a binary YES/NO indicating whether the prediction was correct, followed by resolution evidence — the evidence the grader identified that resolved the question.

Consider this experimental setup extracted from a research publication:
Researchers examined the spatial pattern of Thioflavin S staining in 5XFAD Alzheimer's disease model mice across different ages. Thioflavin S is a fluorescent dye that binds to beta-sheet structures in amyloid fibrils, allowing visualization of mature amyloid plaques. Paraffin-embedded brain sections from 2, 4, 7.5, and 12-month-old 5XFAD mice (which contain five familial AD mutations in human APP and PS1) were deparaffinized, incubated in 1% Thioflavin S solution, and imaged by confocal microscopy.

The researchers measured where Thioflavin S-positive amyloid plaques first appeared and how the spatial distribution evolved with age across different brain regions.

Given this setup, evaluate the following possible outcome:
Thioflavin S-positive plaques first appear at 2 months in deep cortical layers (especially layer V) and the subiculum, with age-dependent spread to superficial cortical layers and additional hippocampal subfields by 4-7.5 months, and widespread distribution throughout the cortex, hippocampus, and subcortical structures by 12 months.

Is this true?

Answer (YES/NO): NO